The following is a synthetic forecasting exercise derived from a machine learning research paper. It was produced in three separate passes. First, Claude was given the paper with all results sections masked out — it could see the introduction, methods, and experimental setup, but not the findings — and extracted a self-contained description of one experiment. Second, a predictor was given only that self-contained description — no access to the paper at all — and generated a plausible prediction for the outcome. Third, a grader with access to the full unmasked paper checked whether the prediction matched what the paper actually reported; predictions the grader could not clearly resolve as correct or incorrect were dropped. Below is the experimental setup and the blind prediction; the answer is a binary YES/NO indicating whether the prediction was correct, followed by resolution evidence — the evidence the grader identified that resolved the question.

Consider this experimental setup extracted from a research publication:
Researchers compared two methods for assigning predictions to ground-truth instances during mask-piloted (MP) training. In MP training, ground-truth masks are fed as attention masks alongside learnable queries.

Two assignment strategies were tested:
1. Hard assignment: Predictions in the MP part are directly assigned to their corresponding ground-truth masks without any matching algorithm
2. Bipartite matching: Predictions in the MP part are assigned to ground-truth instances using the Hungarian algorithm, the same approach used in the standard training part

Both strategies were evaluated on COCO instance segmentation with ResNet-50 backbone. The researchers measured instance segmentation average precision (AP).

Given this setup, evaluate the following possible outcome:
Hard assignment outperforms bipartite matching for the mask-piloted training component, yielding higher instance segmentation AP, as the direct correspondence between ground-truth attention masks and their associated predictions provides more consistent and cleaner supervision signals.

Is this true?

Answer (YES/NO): YES